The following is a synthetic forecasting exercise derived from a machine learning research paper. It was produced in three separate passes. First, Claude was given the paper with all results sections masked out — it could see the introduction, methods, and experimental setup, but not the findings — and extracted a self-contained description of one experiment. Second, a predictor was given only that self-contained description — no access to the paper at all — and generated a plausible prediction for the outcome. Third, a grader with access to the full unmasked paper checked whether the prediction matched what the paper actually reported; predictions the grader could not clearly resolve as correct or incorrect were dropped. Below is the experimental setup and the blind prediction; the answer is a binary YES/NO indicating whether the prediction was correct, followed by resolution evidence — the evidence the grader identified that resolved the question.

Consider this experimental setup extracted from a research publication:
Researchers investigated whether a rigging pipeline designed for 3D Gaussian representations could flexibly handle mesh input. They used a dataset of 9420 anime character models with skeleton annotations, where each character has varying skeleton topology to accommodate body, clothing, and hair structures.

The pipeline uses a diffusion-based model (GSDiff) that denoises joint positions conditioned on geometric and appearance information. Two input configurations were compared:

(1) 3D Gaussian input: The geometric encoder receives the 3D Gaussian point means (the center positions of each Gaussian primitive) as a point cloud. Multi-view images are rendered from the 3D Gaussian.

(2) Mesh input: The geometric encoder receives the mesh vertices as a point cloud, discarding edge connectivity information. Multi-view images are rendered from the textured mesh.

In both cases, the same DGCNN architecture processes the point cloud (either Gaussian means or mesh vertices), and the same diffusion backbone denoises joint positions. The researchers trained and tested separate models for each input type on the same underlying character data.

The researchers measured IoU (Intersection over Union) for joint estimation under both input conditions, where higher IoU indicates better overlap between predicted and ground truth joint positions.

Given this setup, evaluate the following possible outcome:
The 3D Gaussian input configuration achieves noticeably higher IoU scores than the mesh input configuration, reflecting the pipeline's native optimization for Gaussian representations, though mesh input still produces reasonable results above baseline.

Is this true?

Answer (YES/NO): NO